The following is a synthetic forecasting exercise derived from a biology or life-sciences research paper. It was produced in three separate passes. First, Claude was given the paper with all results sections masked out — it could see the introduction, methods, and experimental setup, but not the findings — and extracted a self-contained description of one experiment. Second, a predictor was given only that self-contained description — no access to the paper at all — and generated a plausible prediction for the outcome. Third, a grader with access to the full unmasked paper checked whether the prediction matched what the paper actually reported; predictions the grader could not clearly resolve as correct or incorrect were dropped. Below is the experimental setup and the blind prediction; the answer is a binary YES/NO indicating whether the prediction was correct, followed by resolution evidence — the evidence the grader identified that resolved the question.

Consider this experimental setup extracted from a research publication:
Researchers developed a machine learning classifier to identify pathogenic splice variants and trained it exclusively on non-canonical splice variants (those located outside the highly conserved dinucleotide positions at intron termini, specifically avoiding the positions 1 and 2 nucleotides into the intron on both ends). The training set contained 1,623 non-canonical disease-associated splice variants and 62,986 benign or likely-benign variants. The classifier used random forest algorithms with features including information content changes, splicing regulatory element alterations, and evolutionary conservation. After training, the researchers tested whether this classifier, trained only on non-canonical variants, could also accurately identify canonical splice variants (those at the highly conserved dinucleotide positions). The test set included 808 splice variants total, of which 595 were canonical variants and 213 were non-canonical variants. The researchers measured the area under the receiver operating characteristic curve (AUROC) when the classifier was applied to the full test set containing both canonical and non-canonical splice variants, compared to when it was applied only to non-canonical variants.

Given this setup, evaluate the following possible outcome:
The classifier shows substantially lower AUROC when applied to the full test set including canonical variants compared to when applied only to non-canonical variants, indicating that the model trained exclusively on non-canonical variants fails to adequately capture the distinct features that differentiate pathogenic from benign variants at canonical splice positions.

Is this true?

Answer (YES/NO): NO